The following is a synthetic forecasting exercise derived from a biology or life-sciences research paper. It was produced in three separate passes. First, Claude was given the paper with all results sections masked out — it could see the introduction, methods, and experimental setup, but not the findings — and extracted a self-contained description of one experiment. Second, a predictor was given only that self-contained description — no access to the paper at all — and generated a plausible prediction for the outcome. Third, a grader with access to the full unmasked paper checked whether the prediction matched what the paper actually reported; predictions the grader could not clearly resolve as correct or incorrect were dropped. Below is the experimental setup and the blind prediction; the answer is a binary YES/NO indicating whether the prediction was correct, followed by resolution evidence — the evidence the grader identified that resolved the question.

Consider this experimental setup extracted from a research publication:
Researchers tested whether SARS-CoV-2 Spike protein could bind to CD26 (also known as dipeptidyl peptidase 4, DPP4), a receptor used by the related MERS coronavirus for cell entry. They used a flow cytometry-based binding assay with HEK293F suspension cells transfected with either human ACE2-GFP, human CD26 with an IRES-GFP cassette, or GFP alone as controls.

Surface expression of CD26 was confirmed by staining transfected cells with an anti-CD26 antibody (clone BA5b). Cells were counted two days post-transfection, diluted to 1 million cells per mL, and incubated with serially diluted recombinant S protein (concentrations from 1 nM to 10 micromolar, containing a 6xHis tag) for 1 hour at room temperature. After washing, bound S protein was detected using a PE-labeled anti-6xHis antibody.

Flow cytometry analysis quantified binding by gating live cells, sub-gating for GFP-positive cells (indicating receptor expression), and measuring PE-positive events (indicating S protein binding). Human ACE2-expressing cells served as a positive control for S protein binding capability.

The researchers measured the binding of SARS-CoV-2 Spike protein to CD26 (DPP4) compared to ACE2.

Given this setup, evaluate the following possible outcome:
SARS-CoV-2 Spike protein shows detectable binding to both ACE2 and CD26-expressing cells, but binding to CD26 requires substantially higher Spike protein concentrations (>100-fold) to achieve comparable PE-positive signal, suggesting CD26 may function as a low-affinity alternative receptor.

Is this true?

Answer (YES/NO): NO